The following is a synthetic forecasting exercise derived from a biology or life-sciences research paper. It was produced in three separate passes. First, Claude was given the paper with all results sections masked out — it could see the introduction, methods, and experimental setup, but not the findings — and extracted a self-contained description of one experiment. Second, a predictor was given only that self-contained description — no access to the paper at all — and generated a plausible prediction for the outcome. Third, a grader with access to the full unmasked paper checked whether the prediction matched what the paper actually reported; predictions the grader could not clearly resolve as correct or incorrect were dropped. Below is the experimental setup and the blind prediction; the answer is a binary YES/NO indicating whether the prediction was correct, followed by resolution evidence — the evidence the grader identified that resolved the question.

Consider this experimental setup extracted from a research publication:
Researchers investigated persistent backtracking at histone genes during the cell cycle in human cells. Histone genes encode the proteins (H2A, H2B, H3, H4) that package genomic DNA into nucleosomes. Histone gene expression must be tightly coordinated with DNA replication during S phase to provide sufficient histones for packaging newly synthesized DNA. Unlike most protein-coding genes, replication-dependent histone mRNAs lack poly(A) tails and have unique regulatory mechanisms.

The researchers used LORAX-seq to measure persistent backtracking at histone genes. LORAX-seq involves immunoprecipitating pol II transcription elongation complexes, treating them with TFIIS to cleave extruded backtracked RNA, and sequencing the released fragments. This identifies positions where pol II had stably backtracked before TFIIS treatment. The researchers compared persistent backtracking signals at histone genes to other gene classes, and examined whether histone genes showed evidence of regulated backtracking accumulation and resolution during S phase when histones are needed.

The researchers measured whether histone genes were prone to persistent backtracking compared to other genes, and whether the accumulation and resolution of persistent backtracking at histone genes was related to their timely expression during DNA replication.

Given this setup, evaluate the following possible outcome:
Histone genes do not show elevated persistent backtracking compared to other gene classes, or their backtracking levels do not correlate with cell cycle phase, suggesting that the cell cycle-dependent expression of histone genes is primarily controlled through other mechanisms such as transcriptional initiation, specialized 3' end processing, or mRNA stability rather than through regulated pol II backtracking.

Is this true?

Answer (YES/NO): NO